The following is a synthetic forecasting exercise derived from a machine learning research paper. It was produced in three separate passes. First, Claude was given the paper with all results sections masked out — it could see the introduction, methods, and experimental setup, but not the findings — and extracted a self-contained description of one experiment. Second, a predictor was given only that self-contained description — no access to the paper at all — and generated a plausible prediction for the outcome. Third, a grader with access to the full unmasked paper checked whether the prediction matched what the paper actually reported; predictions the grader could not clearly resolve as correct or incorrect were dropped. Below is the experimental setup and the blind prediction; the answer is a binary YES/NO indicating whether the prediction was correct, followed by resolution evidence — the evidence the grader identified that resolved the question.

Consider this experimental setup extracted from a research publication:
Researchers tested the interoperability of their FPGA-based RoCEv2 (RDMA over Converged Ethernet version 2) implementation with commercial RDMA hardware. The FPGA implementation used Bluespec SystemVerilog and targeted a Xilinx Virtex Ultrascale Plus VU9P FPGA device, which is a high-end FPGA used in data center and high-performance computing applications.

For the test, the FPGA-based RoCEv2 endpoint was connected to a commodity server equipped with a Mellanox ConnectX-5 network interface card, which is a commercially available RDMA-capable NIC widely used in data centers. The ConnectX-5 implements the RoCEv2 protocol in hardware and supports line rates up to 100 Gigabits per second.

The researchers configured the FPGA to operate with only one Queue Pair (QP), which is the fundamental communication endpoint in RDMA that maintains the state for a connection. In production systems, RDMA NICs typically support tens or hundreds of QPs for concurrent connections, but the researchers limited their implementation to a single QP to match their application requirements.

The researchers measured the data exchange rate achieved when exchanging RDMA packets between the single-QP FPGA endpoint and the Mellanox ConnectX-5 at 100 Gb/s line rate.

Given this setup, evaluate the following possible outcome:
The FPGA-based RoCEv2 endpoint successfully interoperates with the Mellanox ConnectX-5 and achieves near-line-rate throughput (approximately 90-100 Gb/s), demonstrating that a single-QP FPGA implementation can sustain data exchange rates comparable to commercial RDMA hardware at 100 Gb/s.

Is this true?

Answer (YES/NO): YES